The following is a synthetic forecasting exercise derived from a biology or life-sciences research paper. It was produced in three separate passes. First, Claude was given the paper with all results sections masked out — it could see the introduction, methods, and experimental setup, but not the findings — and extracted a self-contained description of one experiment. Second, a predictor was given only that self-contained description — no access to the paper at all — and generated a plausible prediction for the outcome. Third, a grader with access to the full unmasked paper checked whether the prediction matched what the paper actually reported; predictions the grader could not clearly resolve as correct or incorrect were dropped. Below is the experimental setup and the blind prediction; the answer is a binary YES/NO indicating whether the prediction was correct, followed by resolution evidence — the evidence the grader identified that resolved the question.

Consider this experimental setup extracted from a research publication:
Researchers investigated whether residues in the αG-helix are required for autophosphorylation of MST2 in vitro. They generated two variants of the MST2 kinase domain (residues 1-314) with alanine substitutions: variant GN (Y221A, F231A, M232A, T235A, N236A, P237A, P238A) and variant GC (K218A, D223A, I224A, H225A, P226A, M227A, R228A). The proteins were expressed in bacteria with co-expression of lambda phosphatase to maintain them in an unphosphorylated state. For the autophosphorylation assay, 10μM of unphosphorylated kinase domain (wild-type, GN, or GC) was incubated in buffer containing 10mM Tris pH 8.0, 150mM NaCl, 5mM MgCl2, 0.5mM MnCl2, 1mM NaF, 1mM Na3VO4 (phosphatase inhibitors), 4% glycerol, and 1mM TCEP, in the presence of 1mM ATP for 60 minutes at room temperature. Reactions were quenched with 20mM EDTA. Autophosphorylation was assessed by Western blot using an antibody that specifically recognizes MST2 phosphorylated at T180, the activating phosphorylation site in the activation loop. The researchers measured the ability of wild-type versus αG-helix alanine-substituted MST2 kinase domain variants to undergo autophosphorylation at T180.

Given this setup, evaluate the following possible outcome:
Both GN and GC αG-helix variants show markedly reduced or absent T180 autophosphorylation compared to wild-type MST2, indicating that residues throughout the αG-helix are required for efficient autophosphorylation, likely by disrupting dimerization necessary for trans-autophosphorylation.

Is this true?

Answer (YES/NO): YES